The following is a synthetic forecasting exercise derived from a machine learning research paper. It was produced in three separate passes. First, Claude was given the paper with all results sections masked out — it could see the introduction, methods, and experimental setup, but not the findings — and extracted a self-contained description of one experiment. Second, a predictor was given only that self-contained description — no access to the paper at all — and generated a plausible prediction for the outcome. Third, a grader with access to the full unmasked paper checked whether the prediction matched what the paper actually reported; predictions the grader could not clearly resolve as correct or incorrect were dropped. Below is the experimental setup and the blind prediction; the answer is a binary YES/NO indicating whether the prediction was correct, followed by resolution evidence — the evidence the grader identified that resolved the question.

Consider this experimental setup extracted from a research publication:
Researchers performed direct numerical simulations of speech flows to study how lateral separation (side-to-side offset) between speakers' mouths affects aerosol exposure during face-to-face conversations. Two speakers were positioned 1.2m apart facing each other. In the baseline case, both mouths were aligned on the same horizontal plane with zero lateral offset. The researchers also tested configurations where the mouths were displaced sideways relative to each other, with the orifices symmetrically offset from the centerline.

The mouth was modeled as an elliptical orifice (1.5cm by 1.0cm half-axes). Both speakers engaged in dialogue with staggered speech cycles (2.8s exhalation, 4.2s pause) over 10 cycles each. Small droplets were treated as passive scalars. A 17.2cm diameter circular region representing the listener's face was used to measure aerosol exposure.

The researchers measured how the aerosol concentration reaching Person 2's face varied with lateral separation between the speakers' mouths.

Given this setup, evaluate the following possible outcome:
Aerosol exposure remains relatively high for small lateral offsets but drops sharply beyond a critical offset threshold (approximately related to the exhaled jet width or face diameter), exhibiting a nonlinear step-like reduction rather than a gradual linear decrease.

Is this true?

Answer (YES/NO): NO